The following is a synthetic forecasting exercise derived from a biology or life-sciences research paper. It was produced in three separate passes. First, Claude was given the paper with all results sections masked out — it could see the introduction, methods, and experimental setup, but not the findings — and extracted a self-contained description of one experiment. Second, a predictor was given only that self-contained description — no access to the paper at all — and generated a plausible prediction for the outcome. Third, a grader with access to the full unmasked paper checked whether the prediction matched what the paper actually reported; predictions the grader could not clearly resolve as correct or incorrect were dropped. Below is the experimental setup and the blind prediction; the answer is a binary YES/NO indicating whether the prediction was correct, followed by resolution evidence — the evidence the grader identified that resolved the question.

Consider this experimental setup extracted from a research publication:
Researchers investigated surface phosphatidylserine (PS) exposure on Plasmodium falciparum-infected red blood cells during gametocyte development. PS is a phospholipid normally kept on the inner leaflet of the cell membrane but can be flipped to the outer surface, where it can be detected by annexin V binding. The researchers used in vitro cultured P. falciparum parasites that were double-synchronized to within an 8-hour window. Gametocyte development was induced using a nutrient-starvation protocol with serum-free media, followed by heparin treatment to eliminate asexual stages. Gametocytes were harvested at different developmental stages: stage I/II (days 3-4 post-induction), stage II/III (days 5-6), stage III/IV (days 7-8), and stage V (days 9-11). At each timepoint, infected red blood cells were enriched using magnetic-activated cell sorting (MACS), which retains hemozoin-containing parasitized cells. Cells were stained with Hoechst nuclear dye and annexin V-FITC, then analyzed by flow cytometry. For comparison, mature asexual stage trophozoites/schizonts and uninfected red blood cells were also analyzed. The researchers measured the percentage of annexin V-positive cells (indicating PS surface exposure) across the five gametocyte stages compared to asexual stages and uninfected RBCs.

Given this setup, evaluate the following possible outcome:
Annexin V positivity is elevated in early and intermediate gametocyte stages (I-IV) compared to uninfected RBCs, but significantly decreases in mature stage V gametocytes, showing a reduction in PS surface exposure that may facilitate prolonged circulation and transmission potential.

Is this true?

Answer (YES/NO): NO